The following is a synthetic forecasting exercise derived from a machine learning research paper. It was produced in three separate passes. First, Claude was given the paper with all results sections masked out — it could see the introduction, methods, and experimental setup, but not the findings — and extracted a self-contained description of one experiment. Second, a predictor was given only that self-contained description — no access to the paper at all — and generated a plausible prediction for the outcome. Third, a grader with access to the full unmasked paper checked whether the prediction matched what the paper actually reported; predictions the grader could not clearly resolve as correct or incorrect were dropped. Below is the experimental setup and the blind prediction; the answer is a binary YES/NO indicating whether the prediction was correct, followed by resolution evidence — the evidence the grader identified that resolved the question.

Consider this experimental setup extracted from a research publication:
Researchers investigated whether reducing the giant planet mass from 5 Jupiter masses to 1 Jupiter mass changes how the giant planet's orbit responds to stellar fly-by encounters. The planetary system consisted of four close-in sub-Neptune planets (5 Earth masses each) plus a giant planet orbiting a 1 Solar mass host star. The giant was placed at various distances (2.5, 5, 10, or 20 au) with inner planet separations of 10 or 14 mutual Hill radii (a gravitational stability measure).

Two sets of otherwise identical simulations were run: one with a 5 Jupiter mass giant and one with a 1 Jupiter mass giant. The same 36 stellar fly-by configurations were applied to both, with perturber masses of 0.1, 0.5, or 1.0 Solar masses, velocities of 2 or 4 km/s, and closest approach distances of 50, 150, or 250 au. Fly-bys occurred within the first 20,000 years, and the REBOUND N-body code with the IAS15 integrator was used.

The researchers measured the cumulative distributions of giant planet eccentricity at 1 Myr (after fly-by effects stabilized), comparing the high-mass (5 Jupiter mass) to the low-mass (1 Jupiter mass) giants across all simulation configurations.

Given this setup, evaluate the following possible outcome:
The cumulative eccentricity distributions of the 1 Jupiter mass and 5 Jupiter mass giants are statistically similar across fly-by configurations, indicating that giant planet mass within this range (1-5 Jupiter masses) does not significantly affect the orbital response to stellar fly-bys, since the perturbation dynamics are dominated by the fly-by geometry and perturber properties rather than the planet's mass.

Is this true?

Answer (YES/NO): YES